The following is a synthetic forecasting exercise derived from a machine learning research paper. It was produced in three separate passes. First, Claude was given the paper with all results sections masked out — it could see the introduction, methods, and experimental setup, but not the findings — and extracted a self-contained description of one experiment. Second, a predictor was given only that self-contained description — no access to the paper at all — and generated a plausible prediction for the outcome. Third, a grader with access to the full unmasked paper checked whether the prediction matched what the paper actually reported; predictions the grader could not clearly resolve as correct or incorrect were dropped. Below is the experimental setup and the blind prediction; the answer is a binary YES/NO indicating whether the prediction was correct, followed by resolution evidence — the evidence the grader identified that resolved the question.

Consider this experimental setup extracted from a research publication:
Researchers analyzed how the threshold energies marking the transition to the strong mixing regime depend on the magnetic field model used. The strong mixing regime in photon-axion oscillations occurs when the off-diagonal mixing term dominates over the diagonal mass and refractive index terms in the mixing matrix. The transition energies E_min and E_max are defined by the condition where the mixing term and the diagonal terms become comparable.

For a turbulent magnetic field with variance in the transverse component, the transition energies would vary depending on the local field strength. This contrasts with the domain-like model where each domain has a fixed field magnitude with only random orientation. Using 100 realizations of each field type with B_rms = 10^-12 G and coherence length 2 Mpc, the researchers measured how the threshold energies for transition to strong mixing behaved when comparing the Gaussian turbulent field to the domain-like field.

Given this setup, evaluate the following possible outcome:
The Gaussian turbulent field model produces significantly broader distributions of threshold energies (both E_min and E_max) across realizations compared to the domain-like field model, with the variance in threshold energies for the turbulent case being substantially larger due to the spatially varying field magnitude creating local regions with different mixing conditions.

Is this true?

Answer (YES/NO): YES